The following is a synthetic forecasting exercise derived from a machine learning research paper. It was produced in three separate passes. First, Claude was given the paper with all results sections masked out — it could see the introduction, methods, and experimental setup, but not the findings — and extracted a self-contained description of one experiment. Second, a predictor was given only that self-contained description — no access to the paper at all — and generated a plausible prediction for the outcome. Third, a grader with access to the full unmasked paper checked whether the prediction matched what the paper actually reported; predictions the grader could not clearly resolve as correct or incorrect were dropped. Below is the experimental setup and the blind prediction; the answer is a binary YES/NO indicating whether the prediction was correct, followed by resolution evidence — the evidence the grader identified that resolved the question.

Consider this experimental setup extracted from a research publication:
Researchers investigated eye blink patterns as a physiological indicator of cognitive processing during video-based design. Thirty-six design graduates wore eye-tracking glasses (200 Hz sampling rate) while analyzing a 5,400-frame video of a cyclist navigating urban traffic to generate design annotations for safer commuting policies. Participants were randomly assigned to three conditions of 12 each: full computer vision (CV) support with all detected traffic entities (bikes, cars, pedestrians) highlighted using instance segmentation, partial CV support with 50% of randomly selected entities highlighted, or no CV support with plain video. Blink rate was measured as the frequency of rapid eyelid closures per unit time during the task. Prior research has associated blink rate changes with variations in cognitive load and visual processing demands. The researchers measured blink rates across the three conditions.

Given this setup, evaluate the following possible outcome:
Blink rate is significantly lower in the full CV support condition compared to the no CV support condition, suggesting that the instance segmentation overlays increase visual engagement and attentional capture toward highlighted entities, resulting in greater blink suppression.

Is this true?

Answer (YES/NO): YES